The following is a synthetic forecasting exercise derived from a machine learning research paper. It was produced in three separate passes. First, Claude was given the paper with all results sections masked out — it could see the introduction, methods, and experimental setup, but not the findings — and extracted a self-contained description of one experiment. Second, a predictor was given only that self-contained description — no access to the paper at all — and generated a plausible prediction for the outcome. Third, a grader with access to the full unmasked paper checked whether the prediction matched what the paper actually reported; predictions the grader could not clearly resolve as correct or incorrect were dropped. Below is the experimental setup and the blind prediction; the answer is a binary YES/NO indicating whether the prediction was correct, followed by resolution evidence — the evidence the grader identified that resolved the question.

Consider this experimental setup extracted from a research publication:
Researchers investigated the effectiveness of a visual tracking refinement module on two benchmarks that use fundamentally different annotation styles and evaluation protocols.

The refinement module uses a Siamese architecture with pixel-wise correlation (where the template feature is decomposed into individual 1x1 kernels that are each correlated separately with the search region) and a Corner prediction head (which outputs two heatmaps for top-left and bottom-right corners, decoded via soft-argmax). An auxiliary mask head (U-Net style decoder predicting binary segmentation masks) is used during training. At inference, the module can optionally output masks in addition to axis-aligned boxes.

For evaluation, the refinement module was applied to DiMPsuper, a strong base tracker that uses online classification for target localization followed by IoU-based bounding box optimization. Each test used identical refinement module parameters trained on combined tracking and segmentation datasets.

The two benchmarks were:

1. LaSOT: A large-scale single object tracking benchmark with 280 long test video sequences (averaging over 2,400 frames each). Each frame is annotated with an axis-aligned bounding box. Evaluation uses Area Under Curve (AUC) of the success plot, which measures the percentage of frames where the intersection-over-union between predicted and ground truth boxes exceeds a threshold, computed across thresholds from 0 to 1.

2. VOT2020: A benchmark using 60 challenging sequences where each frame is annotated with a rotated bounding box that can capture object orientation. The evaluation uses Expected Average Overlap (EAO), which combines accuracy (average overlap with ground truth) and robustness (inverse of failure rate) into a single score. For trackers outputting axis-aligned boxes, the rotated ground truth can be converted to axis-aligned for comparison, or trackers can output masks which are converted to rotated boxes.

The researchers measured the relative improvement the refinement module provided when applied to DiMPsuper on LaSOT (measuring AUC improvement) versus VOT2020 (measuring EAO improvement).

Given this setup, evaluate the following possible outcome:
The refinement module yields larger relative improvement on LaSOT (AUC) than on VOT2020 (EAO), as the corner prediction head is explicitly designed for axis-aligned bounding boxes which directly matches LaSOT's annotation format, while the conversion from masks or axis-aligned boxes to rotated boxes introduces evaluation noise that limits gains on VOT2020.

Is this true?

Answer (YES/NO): NO